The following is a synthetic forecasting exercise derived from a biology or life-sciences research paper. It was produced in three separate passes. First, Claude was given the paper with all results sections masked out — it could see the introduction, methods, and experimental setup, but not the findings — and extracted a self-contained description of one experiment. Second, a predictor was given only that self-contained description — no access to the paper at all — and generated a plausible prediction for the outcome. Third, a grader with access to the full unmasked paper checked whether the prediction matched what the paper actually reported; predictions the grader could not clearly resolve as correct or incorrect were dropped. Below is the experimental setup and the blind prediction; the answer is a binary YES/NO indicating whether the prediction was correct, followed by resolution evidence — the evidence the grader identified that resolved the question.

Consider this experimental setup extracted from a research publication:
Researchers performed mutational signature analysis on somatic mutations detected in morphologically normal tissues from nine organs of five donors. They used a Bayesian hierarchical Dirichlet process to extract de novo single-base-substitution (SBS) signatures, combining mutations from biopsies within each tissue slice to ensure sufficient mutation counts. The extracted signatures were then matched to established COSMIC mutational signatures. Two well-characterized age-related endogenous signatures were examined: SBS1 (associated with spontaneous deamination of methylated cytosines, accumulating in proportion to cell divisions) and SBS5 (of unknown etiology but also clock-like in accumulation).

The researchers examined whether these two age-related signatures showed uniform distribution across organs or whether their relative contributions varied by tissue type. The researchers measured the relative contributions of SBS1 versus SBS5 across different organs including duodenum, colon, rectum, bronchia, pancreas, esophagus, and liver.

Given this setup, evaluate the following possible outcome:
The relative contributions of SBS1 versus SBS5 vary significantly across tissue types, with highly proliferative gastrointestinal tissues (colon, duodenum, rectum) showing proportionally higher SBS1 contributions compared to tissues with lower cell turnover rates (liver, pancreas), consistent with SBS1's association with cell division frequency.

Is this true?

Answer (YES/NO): YES